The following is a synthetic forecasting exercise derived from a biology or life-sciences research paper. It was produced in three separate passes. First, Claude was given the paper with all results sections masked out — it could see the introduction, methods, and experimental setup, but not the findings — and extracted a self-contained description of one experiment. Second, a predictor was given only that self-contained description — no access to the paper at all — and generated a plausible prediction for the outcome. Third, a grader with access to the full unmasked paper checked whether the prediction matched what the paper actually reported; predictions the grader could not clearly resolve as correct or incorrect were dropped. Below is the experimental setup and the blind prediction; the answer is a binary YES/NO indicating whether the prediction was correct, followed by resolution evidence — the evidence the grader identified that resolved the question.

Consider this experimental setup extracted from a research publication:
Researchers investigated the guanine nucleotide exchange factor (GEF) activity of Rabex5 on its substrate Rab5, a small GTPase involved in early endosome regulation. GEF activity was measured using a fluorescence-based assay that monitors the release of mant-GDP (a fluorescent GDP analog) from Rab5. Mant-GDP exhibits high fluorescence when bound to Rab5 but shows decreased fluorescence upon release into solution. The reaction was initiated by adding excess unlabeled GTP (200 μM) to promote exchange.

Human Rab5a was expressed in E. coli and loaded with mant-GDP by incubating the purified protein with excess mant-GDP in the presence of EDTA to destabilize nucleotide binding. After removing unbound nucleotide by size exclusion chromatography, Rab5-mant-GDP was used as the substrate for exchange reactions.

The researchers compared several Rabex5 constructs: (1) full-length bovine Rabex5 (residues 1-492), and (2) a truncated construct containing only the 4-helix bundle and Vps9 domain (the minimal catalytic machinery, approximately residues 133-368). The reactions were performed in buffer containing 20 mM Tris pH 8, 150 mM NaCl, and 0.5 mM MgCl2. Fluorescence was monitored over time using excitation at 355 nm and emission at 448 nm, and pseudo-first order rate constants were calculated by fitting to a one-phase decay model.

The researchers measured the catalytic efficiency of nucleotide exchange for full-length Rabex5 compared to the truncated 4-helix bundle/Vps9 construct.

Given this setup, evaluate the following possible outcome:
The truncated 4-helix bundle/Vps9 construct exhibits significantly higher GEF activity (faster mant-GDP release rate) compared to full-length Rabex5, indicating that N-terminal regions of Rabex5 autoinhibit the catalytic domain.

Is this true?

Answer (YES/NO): YES